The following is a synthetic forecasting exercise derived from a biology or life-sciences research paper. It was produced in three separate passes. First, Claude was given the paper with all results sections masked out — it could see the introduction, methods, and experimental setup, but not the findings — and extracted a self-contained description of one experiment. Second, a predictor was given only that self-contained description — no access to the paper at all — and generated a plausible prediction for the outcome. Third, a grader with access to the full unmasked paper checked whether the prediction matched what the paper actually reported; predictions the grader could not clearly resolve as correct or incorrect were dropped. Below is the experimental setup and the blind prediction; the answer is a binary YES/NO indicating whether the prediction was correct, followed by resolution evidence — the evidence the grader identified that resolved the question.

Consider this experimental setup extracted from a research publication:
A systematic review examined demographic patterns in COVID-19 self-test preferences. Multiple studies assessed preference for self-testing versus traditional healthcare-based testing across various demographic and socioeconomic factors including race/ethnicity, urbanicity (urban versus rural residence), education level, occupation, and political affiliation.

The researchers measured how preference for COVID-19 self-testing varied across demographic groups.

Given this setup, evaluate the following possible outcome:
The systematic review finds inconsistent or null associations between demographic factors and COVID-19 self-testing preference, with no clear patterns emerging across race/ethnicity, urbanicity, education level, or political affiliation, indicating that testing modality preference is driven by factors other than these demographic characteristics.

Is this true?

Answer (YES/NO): NO